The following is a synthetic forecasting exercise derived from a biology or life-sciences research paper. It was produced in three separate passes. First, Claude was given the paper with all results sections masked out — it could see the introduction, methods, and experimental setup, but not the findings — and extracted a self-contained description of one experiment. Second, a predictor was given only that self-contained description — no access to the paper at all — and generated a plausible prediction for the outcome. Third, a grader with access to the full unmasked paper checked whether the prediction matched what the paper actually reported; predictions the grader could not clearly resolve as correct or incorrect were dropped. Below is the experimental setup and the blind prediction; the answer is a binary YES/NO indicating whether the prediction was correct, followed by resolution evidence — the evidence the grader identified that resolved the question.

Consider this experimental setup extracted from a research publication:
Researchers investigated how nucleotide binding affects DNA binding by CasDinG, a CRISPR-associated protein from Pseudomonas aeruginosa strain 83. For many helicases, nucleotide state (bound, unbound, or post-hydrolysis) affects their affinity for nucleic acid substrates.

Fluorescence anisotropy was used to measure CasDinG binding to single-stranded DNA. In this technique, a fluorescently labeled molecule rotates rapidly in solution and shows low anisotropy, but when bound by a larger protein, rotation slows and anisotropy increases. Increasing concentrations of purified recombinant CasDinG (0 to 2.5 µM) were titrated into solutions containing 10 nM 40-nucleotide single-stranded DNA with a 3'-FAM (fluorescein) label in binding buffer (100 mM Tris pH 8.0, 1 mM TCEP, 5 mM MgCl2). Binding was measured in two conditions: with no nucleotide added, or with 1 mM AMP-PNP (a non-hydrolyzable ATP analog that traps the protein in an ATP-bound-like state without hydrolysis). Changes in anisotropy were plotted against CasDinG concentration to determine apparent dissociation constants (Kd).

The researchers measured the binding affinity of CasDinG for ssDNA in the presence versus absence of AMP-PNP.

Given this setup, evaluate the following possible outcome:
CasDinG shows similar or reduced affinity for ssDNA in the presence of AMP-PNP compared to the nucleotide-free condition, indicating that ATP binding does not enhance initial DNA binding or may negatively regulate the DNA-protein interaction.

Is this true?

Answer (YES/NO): YES